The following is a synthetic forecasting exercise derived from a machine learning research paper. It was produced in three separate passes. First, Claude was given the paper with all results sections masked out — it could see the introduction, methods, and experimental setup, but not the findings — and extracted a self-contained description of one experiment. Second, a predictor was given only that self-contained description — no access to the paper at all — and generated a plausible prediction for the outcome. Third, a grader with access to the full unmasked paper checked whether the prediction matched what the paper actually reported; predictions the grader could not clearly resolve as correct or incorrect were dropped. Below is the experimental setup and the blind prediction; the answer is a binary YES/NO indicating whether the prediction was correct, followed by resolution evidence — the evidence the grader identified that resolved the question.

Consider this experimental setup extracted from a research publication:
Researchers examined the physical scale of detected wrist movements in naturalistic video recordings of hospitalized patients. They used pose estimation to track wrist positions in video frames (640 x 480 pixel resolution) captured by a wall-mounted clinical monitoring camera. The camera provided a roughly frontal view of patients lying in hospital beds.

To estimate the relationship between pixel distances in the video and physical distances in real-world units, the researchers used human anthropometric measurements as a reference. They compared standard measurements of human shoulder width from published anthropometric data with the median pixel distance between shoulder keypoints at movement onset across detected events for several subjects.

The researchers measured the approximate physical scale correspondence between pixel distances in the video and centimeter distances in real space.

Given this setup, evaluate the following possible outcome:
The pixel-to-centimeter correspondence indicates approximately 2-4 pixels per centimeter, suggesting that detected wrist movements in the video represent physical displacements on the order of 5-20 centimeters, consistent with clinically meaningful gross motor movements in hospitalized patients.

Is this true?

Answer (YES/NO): YES